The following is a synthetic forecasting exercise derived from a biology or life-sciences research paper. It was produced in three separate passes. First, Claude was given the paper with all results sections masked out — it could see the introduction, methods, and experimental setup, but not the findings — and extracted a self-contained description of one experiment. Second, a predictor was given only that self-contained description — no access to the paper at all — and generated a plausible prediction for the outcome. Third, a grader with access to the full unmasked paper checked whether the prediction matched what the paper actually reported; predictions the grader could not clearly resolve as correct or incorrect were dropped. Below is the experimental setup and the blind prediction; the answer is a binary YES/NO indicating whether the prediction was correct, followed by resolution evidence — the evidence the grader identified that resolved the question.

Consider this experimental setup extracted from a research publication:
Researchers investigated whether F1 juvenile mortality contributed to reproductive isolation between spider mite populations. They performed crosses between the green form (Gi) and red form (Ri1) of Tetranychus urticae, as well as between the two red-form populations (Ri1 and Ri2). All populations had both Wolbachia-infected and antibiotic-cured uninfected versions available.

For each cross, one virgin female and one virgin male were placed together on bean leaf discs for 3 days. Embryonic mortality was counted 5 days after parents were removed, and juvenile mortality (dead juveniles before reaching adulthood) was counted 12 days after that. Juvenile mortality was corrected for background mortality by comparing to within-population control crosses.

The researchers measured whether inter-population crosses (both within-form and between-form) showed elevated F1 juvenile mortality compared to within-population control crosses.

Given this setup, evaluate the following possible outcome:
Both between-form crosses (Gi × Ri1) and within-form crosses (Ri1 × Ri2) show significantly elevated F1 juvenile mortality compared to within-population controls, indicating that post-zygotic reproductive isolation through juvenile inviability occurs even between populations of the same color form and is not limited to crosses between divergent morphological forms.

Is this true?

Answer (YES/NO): NO